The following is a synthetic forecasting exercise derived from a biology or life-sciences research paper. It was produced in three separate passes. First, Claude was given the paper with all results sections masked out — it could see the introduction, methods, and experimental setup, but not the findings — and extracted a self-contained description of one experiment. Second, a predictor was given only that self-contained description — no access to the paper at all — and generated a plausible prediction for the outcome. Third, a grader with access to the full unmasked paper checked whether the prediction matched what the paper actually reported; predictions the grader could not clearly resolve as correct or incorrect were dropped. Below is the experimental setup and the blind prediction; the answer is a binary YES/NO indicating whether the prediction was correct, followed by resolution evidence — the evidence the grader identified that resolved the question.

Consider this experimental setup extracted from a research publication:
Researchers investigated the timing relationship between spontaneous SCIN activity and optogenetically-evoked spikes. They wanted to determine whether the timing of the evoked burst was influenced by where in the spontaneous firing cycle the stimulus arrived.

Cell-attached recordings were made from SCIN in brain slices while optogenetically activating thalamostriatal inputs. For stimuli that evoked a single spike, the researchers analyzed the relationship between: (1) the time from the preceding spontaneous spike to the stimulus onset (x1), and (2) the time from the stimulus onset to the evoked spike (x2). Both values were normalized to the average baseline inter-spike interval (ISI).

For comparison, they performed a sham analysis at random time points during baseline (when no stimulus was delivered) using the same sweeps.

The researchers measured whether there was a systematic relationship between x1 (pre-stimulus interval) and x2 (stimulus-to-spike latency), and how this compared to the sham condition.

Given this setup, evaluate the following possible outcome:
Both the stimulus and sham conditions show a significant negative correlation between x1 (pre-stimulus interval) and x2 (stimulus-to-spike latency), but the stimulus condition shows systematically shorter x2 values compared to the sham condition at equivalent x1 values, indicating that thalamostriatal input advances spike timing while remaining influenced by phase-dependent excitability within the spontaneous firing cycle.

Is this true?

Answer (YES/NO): YES